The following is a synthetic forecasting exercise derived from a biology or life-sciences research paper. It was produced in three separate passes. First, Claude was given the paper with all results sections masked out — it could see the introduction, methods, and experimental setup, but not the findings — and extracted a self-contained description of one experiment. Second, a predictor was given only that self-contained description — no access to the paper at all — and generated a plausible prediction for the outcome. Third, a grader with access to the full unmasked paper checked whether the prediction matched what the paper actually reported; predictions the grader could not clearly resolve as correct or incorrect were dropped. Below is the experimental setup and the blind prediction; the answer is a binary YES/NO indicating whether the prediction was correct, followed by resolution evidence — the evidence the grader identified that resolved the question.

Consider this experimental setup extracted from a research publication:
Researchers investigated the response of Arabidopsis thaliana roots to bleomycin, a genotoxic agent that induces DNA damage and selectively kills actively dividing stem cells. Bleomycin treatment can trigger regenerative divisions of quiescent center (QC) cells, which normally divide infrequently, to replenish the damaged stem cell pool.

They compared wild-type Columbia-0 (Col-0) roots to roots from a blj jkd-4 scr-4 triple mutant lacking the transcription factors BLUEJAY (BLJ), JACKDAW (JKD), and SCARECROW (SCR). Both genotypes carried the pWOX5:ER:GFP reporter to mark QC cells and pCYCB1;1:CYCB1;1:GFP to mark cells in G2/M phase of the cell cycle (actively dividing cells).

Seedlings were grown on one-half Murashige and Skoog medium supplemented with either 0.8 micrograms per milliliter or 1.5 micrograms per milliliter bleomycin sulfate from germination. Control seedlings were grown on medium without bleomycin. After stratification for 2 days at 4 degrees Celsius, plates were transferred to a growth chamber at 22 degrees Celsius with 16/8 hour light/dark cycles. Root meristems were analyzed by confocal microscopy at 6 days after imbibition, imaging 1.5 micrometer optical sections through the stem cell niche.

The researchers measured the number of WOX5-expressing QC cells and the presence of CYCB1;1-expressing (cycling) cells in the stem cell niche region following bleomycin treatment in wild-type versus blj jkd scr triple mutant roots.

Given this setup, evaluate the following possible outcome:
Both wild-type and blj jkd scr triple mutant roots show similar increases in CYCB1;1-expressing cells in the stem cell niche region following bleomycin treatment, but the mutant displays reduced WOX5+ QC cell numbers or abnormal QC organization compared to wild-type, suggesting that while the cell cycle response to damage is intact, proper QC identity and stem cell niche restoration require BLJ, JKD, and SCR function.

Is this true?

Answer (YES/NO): NO